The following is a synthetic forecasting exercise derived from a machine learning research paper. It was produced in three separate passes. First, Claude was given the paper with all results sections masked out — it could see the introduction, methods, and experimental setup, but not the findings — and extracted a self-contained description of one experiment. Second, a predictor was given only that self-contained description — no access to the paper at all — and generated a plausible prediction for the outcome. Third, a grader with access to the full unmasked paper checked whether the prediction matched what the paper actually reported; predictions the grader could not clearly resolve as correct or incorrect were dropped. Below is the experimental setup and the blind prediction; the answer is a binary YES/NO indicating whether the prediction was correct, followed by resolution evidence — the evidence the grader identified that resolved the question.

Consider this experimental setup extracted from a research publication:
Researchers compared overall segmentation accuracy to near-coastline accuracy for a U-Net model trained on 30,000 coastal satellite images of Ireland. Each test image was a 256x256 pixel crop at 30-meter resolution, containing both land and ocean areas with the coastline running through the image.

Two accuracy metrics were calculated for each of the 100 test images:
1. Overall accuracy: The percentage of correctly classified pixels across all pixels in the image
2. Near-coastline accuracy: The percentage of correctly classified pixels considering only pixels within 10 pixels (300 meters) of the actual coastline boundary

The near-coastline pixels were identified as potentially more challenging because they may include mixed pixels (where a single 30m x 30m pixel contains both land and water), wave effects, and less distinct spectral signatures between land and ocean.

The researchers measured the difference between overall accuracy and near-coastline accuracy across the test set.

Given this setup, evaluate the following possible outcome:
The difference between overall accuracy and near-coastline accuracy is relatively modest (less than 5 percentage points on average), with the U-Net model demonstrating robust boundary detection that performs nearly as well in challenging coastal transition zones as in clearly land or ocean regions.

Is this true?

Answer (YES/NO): NO